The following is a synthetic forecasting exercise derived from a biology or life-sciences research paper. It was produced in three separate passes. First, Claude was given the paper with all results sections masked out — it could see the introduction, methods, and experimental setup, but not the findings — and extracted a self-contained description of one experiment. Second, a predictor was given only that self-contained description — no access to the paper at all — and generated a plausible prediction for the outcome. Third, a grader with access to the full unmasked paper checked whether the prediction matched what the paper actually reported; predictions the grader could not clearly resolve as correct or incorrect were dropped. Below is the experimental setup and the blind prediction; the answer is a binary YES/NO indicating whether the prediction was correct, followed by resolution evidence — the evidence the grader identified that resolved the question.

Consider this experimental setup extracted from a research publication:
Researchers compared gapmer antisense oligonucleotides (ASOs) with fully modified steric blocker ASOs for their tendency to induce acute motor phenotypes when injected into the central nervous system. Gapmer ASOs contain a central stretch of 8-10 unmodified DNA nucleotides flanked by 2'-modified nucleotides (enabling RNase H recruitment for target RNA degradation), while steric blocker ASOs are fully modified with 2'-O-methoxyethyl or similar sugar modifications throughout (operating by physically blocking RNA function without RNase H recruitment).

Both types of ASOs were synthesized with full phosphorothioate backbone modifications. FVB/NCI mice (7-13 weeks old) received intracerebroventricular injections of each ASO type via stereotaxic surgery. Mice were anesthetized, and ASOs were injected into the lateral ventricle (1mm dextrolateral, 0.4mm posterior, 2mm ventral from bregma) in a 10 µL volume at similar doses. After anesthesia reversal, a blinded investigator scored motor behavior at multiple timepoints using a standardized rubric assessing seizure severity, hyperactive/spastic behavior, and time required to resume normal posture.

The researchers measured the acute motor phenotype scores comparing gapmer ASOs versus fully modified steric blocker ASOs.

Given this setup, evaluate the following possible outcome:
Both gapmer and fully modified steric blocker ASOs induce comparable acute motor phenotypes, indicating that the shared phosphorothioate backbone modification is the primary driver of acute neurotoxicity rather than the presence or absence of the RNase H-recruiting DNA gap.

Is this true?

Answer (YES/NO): NO